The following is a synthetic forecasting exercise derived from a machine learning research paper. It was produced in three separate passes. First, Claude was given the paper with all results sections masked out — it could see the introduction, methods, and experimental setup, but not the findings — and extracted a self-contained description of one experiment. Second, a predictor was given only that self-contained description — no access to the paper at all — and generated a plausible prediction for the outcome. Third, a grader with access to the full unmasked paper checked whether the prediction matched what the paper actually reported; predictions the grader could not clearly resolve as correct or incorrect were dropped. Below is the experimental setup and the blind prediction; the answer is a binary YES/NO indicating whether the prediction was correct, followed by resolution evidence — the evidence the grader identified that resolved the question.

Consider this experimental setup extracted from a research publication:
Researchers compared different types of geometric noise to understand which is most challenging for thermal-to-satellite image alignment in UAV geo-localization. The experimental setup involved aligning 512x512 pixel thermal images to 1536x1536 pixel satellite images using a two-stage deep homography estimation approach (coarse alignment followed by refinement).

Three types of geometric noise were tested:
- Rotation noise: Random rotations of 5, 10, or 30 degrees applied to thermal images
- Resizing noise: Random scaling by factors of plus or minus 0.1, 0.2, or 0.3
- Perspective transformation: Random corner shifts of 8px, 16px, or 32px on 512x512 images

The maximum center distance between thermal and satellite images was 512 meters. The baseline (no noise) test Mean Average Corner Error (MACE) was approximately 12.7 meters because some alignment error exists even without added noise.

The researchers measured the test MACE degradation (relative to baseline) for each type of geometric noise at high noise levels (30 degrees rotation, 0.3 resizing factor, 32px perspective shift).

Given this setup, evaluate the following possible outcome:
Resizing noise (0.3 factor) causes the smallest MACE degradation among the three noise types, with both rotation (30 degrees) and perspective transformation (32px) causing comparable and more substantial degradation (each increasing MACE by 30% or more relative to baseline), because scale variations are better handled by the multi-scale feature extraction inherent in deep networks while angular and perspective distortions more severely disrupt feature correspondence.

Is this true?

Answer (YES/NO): NO